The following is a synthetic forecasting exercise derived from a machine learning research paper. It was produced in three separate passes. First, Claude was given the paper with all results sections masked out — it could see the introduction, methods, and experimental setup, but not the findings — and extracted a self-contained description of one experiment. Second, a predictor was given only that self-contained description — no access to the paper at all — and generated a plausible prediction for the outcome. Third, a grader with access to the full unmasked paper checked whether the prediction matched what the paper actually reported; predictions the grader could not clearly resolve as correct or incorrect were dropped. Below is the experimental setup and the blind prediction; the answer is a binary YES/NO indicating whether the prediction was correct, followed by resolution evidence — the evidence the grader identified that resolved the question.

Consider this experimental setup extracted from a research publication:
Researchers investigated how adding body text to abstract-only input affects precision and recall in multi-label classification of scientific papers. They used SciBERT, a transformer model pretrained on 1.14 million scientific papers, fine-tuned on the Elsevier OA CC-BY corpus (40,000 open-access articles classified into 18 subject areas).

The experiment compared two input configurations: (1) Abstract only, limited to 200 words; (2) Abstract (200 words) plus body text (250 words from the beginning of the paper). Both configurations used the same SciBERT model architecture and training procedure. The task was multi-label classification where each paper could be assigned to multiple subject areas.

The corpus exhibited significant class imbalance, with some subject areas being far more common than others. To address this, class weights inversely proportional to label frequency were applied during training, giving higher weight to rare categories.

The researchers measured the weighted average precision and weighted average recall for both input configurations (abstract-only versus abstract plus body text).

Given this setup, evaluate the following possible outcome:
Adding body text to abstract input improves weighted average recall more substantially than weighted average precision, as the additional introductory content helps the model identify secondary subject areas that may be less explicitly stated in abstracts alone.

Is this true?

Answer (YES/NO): YES